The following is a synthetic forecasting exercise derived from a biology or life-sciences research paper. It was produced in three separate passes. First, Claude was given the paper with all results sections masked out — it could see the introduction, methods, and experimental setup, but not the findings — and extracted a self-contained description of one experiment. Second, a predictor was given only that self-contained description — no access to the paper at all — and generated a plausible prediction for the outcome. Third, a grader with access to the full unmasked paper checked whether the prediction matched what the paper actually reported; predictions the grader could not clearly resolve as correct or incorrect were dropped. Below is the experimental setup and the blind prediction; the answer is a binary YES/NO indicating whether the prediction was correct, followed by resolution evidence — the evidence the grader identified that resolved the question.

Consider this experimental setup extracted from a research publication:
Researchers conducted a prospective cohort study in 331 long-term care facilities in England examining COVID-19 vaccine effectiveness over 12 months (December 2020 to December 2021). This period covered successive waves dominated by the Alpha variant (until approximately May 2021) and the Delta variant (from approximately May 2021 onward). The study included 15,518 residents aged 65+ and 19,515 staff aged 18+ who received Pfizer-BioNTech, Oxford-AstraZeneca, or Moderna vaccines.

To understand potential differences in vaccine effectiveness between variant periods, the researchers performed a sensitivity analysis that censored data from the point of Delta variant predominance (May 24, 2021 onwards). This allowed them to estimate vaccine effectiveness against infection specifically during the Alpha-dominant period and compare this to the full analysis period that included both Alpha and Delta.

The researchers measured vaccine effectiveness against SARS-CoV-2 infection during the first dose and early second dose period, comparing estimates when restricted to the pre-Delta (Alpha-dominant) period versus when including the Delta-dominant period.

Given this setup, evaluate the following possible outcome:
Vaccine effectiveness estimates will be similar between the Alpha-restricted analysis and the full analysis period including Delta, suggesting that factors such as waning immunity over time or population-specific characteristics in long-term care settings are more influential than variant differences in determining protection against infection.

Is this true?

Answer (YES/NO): NO